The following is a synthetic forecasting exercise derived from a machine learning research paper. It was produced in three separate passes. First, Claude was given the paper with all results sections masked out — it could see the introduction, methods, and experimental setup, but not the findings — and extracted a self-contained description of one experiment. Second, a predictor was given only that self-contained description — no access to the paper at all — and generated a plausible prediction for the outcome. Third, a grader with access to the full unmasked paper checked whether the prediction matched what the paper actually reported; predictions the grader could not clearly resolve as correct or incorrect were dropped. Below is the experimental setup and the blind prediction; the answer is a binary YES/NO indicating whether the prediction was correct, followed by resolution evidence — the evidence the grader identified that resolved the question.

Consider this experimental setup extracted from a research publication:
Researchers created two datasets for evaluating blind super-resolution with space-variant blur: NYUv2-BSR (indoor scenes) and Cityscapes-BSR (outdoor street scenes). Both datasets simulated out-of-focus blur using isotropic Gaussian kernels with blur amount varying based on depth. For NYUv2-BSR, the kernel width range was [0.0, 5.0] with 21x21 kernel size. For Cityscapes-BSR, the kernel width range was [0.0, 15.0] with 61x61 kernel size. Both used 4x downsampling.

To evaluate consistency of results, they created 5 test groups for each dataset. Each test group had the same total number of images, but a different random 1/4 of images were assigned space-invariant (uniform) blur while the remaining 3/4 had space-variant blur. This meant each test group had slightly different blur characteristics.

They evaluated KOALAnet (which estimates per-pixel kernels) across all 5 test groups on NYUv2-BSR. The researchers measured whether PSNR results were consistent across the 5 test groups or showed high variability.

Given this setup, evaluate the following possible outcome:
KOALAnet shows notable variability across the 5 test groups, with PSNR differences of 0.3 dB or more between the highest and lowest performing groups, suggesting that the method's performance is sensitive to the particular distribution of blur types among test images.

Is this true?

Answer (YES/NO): NO